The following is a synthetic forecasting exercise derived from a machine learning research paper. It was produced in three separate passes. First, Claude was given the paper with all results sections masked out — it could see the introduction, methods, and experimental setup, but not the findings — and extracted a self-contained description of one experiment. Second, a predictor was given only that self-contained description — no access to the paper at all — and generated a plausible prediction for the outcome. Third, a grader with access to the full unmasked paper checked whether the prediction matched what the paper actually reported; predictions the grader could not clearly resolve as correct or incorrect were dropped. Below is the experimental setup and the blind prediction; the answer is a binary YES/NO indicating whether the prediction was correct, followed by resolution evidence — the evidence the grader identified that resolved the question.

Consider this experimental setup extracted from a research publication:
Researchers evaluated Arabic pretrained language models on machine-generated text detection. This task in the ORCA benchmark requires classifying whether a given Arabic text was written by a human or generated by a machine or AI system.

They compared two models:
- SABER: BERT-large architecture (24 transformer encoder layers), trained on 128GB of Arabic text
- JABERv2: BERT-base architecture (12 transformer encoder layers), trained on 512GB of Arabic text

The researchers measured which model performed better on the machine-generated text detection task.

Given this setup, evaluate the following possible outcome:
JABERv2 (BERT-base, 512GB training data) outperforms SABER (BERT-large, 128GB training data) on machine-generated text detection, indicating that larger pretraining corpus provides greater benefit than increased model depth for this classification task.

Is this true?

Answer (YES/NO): NO